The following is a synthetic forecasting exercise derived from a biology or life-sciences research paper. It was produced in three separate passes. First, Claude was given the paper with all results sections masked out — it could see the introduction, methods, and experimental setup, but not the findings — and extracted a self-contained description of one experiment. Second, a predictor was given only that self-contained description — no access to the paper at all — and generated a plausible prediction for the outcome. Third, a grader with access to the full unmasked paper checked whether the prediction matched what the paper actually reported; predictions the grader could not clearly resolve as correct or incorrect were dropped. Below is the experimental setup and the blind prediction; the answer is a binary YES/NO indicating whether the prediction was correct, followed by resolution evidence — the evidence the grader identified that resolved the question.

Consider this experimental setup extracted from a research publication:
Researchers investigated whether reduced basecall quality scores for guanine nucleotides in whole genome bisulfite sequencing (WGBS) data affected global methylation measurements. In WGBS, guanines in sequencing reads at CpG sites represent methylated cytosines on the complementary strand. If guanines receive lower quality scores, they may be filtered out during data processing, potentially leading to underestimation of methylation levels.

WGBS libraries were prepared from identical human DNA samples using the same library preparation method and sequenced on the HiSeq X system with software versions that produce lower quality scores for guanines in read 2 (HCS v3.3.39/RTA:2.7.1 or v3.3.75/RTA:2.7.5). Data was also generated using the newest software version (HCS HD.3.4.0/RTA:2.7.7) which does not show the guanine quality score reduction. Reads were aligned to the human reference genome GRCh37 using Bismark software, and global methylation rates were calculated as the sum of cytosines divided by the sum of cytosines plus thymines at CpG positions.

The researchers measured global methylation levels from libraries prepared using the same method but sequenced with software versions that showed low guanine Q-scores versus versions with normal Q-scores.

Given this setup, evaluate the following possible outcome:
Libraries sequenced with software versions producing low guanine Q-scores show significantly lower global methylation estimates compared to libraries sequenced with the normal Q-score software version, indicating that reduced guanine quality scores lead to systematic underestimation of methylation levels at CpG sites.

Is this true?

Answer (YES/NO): NO